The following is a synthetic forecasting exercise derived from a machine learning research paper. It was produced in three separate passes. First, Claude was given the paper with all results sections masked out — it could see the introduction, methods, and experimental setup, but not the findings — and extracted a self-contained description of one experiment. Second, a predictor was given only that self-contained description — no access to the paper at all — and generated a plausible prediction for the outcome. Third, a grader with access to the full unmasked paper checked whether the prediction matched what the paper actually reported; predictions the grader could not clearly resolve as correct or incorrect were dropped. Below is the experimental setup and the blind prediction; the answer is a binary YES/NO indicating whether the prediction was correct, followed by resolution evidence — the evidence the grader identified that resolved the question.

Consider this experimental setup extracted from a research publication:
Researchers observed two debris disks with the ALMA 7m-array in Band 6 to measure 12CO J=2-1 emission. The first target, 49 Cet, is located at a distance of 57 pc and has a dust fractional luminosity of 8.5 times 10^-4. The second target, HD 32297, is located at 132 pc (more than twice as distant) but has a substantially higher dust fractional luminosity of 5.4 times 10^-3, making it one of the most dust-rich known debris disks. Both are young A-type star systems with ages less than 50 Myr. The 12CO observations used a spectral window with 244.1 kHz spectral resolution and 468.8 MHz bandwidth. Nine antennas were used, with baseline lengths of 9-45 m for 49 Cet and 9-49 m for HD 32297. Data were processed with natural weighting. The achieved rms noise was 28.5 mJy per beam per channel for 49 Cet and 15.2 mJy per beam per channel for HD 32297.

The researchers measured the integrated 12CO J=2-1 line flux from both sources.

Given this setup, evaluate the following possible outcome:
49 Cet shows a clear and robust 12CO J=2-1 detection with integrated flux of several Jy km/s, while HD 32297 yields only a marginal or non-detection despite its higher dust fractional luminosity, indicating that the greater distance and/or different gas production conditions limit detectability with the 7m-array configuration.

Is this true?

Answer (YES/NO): NO